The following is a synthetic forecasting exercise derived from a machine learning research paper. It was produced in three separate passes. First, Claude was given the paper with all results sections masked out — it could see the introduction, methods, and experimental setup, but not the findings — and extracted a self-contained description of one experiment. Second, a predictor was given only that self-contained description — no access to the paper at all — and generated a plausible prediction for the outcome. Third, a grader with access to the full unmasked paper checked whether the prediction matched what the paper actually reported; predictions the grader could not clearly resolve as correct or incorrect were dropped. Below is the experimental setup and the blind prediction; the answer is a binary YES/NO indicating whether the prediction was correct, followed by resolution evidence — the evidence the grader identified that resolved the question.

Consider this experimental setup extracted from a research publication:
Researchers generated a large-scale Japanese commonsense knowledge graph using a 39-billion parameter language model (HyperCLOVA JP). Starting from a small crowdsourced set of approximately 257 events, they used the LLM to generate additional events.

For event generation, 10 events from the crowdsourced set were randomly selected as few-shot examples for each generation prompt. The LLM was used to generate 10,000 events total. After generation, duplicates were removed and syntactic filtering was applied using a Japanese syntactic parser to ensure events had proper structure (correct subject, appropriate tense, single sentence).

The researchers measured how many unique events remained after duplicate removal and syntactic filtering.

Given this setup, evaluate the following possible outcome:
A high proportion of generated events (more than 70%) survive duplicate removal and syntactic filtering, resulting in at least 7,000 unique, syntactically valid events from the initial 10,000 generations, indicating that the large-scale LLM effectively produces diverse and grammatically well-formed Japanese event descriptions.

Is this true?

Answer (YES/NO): NO